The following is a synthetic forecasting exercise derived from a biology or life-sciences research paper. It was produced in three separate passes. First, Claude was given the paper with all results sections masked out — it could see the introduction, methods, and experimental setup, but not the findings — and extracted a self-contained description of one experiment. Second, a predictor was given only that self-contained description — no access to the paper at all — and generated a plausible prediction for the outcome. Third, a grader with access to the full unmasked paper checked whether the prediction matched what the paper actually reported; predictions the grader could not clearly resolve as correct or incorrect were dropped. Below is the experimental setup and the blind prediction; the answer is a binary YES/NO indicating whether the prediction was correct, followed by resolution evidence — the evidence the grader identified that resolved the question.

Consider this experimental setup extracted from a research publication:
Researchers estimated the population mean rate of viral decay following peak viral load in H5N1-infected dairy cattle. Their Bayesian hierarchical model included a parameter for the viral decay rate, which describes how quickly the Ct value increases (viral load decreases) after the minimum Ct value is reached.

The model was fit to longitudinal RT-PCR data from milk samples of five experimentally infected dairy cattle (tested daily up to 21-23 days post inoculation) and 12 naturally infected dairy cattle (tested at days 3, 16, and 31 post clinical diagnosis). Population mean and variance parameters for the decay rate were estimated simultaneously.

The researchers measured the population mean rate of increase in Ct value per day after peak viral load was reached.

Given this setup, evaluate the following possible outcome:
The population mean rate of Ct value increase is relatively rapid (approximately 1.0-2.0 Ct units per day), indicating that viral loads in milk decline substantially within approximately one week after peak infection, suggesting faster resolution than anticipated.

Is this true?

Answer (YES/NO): NO